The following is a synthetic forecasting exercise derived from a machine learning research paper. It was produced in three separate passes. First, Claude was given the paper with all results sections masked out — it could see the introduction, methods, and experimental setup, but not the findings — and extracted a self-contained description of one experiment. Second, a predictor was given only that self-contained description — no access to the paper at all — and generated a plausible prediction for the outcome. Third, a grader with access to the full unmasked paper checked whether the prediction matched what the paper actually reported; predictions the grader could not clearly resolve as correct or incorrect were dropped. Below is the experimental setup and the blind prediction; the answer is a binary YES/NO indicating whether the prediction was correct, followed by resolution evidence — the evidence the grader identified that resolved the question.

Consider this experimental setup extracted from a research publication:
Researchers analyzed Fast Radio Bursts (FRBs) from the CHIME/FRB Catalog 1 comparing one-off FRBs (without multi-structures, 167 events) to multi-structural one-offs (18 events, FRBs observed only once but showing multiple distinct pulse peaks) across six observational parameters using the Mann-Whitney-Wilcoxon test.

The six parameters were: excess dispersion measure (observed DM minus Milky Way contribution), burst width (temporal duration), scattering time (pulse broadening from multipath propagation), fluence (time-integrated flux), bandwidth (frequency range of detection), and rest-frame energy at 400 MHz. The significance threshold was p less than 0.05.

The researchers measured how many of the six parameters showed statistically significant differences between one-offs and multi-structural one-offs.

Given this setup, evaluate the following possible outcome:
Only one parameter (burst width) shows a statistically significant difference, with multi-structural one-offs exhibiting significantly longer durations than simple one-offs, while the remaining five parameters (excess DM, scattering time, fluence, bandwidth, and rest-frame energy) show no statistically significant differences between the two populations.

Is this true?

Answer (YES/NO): NO